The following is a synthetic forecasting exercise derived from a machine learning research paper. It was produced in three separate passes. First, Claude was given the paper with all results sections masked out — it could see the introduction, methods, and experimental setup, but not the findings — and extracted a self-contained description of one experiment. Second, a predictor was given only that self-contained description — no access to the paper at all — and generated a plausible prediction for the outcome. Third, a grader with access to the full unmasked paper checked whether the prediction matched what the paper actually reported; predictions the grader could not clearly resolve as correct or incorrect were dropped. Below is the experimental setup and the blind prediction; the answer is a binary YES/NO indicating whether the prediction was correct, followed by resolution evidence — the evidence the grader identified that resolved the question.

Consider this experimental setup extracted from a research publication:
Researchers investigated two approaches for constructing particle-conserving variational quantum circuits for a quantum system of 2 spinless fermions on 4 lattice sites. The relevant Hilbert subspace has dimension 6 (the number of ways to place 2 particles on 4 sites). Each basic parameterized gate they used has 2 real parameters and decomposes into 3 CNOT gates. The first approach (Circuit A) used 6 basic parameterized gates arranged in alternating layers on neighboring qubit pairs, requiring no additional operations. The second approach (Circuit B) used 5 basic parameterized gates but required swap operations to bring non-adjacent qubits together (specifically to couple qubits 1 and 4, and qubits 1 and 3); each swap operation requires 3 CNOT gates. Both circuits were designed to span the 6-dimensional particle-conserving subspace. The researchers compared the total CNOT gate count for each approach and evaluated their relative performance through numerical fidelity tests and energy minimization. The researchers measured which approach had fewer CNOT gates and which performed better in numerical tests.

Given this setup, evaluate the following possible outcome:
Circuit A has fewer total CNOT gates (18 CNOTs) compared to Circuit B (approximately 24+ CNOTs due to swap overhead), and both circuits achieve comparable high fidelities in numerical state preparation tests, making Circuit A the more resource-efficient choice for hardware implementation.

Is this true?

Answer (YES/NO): NO